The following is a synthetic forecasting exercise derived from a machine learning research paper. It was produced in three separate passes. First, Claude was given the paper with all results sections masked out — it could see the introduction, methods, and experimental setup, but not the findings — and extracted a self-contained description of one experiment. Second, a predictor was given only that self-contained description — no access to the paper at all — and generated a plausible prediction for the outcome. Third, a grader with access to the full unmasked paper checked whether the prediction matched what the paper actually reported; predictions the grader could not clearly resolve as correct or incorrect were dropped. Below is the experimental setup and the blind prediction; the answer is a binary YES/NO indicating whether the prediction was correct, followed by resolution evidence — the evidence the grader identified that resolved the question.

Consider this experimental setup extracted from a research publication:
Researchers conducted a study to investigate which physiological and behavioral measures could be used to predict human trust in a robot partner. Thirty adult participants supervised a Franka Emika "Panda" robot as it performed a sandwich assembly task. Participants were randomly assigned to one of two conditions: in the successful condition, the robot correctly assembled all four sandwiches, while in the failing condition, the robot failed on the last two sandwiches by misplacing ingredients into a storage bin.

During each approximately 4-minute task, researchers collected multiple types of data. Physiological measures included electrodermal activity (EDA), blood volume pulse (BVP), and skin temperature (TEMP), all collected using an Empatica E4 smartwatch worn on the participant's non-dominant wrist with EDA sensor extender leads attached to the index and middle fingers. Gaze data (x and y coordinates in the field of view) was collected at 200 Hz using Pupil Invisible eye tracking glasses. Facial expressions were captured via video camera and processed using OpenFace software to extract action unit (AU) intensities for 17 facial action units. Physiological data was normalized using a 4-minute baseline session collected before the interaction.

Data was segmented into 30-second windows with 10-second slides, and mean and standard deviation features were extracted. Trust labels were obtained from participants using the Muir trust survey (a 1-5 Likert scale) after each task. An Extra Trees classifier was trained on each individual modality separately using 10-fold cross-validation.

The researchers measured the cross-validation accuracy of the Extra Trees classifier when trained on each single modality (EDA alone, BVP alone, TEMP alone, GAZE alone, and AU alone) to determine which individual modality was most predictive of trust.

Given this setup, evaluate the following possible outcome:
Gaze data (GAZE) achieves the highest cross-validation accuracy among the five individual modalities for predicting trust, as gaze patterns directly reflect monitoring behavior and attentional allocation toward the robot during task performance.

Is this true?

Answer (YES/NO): YES